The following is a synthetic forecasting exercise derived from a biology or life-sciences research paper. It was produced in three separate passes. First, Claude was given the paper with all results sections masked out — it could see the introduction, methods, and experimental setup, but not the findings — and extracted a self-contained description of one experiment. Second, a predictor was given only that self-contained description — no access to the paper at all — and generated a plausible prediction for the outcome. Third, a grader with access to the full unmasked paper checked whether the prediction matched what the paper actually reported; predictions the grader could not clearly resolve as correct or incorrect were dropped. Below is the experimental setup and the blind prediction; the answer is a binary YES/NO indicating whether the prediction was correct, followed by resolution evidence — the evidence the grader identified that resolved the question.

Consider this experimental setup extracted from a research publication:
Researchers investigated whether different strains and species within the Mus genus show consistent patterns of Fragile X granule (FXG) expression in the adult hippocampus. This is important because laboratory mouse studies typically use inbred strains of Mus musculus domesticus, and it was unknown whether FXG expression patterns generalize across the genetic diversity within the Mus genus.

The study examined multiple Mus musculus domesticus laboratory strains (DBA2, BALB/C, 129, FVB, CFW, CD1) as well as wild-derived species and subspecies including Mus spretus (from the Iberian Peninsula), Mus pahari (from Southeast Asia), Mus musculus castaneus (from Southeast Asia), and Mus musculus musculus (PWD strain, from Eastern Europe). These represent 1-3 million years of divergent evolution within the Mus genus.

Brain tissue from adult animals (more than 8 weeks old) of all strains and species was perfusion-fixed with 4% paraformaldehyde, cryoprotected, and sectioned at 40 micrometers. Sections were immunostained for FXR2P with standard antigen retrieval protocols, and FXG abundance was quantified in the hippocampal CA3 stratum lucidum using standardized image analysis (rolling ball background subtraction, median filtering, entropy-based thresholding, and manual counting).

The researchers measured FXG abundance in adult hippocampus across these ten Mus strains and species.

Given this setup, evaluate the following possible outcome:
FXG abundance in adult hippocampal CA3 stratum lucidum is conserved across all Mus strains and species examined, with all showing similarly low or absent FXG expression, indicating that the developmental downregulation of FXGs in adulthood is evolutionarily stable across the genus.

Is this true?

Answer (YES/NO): YES